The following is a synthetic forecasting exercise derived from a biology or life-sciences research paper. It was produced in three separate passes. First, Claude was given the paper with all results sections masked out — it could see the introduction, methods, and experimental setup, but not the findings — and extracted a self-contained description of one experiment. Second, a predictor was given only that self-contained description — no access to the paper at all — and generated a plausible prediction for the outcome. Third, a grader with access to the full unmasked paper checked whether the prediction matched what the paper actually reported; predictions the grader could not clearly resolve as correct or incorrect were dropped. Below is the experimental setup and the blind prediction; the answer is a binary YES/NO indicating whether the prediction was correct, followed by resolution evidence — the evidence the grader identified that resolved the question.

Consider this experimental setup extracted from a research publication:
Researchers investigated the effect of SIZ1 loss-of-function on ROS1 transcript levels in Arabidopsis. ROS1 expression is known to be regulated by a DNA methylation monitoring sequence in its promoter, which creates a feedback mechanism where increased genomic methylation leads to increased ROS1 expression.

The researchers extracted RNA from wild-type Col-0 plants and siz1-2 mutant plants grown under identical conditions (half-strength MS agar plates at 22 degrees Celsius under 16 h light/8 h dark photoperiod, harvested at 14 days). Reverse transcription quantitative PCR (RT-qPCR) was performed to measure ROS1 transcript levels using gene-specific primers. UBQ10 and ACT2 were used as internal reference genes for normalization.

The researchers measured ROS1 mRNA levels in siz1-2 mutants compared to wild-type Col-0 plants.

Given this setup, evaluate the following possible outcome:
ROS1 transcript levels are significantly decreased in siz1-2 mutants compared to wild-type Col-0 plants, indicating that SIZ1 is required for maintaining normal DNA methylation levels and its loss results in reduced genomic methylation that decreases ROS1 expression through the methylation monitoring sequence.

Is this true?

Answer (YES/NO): NO